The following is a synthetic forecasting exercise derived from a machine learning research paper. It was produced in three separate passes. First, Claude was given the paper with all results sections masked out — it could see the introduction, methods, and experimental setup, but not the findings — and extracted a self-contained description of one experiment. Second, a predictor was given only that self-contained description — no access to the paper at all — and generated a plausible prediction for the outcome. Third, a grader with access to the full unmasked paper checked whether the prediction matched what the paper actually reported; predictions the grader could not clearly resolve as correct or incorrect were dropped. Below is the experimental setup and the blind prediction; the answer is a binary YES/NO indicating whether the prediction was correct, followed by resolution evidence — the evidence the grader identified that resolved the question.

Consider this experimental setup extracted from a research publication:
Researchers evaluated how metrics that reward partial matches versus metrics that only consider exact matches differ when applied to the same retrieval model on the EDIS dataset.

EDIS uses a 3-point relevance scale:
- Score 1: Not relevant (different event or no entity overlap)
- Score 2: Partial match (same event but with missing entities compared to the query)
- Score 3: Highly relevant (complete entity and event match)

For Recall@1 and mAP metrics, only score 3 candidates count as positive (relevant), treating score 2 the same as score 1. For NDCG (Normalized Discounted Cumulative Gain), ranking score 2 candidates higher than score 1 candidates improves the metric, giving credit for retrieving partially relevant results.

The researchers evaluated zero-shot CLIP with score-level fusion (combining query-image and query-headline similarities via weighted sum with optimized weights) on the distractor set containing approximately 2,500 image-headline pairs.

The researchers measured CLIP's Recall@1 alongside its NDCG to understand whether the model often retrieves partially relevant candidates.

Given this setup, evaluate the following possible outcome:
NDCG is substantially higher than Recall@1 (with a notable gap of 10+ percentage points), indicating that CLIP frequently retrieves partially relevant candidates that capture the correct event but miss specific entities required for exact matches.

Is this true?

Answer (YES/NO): YES